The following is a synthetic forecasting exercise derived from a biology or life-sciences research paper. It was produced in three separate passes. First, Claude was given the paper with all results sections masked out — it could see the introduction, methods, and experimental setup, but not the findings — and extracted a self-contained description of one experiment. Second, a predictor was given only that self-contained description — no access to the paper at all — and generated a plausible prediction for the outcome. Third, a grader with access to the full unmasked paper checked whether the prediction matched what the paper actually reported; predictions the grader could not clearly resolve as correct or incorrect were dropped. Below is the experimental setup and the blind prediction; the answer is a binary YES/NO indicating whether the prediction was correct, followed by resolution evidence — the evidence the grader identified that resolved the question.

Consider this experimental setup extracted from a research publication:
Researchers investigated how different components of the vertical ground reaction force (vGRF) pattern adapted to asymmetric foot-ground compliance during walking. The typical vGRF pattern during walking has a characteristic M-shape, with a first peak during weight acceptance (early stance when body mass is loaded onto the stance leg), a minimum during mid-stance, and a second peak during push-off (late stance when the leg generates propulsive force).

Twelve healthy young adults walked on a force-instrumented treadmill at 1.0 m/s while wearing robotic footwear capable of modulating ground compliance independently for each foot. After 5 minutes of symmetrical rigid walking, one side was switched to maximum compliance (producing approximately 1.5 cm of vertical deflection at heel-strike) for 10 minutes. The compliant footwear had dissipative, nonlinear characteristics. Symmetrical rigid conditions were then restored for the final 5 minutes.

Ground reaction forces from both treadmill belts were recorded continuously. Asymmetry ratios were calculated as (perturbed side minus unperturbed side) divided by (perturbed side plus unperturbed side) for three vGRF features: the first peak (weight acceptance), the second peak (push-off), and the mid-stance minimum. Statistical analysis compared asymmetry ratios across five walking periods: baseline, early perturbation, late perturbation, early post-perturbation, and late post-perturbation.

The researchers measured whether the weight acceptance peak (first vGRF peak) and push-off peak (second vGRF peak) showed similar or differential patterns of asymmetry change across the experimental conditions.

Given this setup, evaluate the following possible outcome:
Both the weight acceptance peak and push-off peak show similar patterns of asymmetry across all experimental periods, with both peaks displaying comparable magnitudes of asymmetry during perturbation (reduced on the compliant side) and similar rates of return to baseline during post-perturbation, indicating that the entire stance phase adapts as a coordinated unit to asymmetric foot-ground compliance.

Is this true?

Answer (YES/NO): NO